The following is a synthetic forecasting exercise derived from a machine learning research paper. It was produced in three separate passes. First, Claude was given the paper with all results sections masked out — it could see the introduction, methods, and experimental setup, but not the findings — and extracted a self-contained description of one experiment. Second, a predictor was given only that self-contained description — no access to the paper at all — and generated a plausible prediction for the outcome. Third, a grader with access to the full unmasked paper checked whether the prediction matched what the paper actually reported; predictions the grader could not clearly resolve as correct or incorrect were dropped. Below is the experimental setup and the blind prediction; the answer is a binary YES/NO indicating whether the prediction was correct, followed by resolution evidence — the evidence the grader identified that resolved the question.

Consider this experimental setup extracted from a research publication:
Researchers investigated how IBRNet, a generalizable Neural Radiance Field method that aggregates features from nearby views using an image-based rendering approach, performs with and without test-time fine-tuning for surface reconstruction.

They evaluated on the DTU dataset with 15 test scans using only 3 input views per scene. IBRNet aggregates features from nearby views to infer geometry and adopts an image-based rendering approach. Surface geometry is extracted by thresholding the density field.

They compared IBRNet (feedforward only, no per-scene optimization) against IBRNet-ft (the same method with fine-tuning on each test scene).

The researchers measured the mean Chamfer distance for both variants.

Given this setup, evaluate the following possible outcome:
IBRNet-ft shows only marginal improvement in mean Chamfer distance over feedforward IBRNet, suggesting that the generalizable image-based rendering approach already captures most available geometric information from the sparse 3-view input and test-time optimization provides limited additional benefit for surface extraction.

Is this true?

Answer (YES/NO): NO